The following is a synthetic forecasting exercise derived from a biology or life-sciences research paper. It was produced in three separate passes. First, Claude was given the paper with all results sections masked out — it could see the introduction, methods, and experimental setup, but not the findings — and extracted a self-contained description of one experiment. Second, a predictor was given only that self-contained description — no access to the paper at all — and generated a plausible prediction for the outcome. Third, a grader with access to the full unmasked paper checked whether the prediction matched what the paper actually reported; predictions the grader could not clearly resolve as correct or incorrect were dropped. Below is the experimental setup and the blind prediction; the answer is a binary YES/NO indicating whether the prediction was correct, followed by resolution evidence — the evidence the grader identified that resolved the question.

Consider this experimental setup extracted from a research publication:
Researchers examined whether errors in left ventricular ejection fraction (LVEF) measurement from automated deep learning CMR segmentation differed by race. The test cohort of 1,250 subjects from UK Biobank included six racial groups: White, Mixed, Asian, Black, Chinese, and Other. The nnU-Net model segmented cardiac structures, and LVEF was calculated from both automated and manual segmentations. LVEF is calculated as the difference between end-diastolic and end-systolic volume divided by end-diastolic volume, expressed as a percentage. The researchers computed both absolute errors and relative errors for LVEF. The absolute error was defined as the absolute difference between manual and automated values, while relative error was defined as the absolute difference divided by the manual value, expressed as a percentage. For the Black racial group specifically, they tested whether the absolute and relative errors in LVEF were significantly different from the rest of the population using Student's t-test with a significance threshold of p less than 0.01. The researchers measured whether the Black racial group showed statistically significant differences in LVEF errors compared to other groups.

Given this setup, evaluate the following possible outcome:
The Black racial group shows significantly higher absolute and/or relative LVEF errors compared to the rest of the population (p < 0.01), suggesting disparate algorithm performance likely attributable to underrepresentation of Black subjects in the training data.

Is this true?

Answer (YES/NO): NO